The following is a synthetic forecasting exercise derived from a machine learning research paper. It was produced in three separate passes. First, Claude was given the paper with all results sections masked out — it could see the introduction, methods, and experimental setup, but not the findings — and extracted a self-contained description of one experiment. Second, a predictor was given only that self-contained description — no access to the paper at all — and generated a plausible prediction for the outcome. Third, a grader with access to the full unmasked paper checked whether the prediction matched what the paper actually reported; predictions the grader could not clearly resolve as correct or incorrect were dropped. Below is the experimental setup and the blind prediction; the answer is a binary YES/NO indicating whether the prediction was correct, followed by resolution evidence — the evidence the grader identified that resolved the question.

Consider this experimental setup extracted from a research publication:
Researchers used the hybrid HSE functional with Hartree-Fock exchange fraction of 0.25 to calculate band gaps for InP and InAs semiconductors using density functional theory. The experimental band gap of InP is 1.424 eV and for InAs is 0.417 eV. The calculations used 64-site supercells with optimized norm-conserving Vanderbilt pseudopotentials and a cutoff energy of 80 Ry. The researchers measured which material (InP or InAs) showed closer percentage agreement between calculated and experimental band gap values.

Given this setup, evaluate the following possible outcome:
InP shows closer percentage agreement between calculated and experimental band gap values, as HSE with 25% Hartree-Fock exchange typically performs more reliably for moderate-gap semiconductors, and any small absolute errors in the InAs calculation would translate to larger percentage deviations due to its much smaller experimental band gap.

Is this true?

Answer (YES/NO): YES